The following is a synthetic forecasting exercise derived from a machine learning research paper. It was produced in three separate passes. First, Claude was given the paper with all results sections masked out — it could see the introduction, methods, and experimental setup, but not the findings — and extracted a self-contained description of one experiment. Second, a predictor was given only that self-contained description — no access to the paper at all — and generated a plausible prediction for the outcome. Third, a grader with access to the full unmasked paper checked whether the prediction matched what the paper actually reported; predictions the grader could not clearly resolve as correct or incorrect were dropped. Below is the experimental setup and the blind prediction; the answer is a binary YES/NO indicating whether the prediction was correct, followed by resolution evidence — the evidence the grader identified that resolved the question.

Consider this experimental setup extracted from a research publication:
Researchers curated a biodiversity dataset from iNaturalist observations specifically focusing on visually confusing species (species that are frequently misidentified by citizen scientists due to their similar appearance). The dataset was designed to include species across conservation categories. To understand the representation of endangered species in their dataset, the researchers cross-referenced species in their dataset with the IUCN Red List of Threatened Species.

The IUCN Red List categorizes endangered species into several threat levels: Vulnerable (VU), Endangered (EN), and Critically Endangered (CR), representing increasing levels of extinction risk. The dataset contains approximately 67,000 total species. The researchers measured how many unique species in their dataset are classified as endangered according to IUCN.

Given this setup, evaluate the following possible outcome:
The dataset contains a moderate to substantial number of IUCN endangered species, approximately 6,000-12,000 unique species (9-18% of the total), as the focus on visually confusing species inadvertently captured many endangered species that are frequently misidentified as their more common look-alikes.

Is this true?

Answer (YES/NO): NO